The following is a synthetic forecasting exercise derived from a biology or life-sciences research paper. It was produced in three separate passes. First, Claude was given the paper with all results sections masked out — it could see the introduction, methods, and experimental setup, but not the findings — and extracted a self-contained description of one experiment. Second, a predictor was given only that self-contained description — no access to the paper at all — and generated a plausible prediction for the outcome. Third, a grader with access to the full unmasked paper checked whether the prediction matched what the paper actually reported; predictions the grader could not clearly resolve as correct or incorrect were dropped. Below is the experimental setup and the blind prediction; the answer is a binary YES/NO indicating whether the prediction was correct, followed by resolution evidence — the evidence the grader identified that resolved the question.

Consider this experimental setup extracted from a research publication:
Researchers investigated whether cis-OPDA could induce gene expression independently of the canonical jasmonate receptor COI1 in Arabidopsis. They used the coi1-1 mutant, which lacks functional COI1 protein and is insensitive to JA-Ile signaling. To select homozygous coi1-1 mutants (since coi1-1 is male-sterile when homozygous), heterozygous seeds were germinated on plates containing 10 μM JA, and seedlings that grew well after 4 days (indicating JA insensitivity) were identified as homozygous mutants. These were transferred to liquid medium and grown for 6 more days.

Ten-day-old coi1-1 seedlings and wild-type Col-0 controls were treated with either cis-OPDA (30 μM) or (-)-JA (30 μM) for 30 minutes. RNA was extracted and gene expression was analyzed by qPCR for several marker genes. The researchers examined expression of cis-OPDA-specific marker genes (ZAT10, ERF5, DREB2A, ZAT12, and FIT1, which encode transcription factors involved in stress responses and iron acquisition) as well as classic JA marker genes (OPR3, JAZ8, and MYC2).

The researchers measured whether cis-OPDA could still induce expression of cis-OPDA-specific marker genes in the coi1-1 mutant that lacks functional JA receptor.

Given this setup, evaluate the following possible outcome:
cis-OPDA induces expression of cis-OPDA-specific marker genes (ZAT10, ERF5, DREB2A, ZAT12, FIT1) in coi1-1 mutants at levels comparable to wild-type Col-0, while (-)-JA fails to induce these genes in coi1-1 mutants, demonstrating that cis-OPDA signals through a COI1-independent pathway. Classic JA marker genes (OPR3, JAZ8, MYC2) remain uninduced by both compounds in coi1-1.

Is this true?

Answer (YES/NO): NO